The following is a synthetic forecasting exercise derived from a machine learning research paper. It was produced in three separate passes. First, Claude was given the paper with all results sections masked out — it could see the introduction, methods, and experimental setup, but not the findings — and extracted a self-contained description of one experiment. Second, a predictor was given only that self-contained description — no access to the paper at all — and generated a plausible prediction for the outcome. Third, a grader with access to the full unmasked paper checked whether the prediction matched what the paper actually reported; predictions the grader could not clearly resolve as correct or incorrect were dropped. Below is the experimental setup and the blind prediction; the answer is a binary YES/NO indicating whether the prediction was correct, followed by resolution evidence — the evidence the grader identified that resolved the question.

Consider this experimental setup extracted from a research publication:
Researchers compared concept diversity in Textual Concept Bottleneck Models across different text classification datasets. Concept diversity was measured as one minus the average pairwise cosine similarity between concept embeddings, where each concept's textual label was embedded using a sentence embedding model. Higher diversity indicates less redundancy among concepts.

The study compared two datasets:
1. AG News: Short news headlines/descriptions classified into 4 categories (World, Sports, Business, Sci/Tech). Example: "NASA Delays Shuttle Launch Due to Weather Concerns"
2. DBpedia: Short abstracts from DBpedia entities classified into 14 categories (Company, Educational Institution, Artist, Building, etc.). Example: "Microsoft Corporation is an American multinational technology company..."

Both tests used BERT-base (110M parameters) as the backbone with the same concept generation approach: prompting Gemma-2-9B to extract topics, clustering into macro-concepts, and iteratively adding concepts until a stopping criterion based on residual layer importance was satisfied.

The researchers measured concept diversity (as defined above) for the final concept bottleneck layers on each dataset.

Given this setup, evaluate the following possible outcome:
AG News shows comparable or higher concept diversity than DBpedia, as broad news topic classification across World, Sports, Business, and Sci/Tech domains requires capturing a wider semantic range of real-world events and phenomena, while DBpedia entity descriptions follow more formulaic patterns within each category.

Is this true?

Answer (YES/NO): NO